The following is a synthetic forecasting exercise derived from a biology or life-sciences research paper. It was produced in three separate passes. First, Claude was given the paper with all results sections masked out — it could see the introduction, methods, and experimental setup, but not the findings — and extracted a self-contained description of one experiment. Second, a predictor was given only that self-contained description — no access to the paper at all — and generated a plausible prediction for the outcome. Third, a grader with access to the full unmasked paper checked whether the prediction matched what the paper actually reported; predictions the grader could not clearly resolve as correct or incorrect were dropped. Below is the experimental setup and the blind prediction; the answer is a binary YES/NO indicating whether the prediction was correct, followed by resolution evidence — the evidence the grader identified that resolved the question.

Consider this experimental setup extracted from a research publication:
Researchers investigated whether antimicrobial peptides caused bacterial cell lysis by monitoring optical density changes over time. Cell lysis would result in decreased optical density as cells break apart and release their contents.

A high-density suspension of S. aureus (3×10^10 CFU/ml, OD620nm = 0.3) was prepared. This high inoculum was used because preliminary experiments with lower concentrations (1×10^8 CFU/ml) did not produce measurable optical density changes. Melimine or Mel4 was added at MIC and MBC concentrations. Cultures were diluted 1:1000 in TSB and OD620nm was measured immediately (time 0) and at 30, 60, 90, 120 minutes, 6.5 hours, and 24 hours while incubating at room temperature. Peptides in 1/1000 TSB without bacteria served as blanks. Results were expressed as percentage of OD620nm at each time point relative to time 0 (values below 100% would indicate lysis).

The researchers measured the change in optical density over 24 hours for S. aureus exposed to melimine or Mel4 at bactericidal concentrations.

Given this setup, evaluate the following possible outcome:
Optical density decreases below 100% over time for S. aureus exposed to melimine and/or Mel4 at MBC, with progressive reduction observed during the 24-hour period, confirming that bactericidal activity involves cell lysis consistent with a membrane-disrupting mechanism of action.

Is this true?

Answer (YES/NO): YES